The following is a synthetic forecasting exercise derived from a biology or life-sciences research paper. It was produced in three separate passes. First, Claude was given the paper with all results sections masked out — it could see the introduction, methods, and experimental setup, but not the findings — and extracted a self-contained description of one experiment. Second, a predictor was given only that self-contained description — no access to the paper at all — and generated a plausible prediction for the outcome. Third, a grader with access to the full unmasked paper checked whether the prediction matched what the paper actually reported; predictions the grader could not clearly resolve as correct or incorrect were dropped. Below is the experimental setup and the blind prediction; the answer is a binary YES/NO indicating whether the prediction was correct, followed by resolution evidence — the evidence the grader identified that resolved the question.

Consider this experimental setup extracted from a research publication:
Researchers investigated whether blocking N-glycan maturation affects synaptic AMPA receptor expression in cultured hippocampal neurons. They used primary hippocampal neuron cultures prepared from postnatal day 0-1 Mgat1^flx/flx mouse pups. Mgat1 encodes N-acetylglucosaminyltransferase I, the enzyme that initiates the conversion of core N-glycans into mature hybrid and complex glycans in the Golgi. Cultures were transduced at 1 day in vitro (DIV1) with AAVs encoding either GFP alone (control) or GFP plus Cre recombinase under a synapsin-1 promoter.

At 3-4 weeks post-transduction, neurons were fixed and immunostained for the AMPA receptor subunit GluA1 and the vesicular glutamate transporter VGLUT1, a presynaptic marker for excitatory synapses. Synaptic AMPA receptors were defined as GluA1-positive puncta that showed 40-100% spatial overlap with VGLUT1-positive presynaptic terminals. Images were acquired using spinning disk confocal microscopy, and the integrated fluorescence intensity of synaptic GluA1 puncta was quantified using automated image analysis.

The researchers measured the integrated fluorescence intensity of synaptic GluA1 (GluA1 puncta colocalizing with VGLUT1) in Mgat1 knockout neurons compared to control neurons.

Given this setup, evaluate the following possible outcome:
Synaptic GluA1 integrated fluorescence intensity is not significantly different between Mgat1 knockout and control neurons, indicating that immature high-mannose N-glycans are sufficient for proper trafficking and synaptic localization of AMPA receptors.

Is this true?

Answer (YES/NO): NO